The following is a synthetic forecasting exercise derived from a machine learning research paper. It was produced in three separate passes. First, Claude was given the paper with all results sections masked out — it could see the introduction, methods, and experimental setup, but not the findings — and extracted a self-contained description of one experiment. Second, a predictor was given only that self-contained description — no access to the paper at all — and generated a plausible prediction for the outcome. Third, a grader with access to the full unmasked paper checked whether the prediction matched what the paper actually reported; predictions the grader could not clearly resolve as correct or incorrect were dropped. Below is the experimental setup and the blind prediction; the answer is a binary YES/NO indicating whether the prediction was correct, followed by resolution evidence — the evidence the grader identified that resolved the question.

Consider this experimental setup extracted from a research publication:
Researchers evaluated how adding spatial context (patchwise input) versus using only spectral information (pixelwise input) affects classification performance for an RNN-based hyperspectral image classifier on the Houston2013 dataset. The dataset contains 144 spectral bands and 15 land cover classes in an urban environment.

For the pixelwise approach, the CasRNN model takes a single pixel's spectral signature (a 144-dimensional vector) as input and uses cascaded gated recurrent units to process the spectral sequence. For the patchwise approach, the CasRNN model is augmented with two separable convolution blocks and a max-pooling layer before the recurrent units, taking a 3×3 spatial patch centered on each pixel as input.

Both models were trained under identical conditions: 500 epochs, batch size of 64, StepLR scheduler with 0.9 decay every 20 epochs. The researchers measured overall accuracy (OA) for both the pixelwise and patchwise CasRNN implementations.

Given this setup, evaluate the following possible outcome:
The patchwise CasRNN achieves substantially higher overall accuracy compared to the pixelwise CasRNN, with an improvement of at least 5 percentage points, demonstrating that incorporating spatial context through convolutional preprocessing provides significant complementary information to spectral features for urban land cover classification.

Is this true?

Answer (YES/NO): NO